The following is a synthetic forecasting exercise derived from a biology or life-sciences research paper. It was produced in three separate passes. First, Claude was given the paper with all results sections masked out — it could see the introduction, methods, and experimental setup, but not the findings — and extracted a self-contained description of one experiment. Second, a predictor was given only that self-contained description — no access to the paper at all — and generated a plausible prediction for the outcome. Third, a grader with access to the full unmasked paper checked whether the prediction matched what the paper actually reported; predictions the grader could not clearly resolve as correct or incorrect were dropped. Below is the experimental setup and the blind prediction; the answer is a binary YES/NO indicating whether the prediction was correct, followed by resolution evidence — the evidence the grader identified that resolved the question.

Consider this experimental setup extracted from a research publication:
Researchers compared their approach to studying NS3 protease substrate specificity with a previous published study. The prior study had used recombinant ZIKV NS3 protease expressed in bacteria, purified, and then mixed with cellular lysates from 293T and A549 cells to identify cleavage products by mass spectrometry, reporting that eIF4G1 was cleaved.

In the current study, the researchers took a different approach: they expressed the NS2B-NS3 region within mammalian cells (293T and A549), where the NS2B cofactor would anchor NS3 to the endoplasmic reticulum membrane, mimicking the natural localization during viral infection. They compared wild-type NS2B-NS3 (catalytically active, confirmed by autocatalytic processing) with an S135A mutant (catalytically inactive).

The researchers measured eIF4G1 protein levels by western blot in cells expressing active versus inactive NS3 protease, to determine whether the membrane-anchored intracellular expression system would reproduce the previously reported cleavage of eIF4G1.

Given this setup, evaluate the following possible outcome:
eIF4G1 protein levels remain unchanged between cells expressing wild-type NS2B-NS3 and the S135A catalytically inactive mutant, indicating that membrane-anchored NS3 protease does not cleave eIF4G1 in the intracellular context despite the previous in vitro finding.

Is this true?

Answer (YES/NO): YES